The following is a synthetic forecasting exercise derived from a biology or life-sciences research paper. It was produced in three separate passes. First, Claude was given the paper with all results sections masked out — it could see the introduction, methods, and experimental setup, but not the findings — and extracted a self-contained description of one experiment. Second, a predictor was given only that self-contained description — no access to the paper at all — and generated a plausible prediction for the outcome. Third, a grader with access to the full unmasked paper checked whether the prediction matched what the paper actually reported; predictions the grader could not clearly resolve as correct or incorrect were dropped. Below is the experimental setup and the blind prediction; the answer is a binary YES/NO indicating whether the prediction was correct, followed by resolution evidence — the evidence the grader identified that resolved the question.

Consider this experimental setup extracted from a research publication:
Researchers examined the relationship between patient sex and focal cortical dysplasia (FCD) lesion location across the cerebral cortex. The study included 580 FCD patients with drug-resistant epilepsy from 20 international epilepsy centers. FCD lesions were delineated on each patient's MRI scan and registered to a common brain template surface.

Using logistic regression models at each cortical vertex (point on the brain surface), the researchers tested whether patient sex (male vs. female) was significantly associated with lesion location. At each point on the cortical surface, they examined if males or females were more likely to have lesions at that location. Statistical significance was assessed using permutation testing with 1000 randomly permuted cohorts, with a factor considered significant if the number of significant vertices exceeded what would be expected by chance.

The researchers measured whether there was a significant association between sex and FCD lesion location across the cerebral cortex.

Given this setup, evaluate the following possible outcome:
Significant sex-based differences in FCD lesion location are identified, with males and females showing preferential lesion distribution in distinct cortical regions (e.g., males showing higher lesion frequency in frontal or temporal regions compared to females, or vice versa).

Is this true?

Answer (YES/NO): NO